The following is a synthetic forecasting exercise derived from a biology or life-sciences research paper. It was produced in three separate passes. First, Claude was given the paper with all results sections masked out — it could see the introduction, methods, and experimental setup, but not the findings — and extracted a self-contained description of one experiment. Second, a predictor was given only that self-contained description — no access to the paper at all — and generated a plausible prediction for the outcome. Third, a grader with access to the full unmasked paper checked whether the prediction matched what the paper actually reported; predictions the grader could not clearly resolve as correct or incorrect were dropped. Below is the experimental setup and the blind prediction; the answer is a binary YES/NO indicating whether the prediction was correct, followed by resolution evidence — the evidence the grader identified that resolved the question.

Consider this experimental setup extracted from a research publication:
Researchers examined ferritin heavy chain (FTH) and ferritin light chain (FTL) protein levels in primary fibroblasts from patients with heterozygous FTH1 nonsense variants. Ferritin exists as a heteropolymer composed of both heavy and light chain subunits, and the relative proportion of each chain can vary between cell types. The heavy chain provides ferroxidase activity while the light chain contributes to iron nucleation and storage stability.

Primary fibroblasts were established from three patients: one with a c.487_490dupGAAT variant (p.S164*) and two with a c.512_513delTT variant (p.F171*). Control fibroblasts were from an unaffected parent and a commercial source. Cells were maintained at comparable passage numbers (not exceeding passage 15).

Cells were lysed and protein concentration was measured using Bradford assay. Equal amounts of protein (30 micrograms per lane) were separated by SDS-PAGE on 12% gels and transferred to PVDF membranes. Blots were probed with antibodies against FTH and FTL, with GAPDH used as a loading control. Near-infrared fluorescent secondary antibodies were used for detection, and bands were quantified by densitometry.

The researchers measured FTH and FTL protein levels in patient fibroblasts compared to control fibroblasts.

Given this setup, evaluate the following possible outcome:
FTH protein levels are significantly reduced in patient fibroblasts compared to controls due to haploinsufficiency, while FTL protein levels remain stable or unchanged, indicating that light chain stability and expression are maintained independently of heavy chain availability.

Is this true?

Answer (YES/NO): NO